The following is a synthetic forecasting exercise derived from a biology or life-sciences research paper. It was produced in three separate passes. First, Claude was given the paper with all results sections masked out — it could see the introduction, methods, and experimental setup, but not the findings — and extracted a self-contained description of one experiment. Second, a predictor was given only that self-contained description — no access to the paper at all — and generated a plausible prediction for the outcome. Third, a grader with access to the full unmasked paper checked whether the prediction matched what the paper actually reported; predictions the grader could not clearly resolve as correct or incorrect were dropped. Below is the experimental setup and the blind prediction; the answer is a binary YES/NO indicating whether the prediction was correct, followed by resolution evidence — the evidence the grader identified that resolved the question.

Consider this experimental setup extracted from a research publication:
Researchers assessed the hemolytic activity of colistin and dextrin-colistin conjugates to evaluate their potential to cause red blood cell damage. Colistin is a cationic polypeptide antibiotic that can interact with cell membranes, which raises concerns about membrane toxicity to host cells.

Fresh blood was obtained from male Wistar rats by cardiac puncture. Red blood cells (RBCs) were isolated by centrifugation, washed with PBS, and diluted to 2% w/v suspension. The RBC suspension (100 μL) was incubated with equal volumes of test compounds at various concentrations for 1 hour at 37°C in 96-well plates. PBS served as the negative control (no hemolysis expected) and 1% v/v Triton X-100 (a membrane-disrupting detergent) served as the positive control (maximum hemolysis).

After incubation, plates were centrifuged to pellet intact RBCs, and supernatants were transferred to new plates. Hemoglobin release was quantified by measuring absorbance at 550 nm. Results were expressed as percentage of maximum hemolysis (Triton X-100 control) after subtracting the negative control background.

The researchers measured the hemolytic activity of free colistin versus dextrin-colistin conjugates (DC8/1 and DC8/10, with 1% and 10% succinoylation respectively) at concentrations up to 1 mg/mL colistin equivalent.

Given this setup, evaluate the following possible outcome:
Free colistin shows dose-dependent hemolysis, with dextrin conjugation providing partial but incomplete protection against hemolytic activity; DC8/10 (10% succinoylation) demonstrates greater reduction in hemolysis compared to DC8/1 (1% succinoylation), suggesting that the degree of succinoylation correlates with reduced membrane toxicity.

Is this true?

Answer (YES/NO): NO